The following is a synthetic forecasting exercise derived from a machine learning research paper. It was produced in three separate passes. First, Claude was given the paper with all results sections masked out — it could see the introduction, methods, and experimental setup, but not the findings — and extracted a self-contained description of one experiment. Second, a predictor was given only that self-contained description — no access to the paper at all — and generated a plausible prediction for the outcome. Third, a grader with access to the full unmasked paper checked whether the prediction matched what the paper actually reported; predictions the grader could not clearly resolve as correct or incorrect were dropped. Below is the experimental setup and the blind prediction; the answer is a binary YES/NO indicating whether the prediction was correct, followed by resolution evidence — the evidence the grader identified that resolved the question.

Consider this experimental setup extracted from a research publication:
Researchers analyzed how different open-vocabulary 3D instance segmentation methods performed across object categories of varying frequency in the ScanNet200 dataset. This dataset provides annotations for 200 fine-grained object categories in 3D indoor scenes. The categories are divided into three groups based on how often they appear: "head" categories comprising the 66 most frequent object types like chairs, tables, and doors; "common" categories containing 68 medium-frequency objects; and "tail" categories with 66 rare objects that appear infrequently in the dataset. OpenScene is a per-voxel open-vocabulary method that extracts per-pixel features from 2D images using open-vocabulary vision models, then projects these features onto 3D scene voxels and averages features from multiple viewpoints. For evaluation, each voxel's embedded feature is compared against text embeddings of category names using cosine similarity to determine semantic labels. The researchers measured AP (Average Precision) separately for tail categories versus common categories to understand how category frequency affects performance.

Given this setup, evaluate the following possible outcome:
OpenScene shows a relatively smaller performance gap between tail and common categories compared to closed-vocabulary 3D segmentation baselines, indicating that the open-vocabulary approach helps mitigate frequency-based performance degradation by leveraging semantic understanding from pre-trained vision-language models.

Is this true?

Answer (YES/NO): YES